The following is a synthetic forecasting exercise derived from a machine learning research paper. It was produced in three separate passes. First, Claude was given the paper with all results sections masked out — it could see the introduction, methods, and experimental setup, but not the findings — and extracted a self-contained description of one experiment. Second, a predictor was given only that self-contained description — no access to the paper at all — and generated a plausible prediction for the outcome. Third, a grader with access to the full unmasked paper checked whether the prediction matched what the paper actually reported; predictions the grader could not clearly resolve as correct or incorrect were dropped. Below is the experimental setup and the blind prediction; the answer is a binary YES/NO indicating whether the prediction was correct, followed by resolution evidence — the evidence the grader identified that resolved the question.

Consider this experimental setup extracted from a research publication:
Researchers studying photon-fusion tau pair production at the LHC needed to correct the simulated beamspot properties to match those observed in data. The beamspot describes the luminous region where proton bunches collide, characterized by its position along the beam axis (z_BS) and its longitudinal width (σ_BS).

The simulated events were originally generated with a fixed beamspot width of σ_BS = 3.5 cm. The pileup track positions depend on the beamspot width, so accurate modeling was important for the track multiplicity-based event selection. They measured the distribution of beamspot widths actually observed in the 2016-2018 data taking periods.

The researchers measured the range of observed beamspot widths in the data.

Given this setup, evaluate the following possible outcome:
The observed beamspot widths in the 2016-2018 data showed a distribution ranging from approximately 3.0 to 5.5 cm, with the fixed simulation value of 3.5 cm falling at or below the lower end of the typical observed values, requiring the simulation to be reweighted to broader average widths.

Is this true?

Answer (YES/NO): NO